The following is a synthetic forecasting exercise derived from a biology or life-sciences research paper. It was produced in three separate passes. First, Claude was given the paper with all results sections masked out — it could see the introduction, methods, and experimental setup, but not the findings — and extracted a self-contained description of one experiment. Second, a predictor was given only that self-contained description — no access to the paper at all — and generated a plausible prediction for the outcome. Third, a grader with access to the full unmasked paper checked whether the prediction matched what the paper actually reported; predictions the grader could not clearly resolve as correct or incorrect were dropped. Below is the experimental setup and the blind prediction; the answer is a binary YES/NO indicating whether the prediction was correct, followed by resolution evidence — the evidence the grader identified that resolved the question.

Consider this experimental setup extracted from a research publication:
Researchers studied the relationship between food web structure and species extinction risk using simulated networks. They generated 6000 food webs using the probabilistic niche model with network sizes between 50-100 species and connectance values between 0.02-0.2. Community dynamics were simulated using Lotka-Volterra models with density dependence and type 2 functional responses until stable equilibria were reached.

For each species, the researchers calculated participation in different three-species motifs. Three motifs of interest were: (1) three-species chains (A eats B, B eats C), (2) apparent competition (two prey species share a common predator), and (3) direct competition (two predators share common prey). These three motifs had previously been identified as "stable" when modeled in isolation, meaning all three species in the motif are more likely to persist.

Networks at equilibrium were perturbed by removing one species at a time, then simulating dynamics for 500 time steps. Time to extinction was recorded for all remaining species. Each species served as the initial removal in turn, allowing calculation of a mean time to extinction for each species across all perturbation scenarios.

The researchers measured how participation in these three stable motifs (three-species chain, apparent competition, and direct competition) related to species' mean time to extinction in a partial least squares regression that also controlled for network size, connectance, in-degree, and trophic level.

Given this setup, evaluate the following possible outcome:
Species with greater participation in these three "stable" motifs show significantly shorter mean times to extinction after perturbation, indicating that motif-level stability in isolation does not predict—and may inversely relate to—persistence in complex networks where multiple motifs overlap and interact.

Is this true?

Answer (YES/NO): NO